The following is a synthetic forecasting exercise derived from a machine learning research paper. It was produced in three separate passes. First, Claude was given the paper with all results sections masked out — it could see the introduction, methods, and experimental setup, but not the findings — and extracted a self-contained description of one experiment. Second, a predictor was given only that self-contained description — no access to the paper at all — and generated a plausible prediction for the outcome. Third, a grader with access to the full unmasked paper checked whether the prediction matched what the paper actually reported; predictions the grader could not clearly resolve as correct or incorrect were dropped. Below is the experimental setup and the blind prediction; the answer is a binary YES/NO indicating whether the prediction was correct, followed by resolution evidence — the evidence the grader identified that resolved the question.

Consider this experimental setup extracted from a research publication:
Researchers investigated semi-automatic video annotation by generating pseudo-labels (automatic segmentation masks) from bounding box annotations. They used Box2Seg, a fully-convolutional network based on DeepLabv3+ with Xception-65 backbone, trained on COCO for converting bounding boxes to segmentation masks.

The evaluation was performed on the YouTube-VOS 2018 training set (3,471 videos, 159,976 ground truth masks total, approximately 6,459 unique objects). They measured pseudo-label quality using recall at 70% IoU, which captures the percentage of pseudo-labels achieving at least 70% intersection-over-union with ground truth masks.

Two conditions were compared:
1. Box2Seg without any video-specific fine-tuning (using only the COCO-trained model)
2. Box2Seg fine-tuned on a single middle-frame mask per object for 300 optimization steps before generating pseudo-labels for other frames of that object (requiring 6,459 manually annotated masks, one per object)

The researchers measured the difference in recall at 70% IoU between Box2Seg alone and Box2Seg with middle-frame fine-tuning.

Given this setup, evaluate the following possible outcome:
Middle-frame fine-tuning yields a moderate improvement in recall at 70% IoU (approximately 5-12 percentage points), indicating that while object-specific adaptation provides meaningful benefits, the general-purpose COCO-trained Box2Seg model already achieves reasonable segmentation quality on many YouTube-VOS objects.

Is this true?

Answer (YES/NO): YES